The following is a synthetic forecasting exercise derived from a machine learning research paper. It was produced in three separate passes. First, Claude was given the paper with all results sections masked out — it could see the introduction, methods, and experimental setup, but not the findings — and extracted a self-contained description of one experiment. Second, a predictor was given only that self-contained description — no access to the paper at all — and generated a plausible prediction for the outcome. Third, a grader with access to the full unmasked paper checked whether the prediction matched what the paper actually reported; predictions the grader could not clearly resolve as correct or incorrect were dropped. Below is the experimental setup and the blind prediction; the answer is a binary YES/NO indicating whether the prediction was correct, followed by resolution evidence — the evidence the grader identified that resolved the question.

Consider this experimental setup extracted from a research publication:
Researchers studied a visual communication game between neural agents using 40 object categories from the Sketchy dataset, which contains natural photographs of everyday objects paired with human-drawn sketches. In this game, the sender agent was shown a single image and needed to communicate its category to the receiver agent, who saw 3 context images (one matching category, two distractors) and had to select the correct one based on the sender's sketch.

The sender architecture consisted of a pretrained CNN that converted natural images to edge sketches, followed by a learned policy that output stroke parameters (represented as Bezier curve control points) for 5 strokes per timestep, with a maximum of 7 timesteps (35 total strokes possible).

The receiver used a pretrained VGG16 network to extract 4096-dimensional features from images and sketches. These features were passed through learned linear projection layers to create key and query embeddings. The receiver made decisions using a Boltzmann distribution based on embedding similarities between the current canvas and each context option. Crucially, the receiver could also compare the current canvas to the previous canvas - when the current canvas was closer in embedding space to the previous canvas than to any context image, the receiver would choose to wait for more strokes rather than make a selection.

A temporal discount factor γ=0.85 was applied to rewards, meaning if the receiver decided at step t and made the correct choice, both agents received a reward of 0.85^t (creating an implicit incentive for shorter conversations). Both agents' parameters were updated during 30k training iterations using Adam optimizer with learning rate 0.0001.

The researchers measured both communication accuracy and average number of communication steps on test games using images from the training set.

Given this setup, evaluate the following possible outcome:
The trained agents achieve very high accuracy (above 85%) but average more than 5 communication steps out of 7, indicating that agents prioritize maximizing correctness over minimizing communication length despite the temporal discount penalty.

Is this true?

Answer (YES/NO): NO